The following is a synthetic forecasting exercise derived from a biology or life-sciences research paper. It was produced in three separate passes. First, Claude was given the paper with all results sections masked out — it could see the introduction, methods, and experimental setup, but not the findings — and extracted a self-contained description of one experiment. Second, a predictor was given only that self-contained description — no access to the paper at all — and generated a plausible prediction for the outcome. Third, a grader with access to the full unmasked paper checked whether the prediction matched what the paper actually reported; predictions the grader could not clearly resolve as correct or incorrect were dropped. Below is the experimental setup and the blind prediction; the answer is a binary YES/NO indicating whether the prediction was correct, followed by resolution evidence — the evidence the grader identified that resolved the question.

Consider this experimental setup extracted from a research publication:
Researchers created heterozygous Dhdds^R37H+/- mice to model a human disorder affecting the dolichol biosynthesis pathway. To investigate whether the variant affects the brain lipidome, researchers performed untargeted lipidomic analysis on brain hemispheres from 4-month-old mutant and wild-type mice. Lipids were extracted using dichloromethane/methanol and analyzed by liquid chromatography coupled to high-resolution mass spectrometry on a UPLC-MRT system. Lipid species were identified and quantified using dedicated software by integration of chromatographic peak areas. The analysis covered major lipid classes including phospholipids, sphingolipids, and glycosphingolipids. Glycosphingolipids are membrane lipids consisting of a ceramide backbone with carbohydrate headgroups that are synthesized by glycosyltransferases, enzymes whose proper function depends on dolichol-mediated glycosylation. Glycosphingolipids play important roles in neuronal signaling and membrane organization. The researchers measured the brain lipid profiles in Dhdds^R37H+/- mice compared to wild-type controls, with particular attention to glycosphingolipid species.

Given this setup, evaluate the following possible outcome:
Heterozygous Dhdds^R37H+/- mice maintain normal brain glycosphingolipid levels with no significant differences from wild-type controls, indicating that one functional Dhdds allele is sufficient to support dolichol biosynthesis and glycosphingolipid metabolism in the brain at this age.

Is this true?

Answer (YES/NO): NO